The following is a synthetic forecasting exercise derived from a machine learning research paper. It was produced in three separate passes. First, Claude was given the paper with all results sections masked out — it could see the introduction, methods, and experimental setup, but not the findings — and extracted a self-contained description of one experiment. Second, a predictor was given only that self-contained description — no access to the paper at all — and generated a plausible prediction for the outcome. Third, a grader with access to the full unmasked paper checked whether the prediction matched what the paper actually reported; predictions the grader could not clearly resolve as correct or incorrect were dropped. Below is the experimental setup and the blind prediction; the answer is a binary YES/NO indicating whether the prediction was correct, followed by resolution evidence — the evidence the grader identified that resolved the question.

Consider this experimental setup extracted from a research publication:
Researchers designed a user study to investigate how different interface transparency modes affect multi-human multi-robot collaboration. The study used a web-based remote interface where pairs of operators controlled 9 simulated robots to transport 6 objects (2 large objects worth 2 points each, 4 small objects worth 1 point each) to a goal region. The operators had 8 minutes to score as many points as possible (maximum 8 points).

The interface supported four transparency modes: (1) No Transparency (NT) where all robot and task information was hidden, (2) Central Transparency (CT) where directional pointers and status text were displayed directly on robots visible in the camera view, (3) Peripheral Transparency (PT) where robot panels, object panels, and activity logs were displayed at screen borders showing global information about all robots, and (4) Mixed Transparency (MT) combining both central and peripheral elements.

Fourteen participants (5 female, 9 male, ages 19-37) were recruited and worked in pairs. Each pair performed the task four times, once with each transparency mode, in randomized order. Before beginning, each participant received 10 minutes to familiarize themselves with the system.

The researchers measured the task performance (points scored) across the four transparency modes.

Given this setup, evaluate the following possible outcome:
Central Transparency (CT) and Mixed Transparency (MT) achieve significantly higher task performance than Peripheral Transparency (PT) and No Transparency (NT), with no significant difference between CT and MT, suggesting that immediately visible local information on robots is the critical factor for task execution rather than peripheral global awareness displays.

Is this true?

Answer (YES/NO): NO